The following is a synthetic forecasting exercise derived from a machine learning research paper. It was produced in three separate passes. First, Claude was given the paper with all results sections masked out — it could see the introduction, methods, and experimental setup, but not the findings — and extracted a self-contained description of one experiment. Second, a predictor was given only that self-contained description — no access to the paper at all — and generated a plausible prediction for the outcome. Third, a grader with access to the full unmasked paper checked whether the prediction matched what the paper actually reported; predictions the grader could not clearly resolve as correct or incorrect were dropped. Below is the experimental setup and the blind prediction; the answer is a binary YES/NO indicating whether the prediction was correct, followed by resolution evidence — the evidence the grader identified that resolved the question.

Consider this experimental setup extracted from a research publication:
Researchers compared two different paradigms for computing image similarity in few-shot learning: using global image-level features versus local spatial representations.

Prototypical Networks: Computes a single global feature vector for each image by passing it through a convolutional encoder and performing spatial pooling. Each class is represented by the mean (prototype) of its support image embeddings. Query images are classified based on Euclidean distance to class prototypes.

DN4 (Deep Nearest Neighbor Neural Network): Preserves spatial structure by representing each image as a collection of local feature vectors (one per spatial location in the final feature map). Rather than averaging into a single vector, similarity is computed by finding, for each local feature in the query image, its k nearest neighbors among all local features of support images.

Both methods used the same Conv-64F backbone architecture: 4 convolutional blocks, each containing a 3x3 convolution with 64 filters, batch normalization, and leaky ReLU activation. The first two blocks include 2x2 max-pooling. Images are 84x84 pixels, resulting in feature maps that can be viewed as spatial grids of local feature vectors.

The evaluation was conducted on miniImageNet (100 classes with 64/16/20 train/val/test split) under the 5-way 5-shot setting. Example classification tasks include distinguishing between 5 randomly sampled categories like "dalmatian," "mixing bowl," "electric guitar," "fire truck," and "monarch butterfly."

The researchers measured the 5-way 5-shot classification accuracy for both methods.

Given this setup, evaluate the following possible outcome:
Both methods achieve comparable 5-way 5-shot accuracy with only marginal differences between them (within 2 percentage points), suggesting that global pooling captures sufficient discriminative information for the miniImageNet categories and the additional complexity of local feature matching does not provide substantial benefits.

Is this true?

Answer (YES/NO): NO